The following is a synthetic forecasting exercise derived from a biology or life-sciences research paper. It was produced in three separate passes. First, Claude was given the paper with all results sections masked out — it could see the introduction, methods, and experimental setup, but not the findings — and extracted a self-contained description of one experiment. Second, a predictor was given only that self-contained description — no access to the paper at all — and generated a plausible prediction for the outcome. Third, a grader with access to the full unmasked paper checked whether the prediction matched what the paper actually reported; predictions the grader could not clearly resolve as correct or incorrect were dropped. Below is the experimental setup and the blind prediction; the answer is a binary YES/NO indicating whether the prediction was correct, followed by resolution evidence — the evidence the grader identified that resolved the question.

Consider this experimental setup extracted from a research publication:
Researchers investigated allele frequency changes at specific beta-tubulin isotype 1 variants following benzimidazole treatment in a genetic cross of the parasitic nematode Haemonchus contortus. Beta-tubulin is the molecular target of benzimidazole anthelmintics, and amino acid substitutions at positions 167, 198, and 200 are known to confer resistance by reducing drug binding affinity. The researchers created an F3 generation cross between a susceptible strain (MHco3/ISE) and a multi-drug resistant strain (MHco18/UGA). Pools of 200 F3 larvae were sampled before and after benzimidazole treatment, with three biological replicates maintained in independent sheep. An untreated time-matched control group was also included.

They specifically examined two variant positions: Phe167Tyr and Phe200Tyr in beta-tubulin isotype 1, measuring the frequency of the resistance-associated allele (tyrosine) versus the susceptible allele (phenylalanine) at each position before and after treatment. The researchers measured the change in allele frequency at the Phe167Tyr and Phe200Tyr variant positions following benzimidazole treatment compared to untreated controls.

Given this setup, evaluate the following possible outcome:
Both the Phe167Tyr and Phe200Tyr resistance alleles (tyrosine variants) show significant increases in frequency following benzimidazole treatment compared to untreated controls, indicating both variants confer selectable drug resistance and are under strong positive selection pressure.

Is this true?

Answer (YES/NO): NO